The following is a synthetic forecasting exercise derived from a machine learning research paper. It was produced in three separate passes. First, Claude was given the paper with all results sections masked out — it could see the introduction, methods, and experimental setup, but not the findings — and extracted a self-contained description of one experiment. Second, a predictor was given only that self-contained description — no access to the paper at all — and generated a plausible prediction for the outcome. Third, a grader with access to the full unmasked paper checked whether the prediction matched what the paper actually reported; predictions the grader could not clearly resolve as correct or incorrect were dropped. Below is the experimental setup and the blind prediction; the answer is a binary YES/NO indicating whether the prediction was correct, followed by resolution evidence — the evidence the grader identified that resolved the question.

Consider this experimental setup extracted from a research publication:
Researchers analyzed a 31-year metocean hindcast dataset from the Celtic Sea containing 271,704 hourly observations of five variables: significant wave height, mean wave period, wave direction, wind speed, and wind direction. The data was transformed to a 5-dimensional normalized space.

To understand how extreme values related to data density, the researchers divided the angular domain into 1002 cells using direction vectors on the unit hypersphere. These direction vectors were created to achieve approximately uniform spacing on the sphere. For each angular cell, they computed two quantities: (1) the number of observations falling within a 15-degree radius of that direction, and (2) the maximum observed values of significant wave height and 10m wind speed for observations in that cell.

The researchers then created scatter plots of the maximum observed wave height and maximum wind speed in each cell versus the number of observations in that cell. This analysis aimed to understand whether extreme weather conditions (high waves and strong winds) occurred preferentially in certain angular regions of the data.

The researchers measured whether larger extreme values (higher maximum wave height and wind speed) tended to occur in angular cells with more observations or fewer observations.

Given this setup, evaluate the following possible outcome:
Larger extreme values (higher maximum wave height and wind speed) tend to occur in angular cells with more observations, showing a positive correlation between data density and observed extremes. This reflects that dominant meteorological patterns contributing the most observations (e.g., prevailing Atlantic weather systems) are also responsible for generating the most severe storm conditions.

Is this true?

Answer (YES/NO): YES